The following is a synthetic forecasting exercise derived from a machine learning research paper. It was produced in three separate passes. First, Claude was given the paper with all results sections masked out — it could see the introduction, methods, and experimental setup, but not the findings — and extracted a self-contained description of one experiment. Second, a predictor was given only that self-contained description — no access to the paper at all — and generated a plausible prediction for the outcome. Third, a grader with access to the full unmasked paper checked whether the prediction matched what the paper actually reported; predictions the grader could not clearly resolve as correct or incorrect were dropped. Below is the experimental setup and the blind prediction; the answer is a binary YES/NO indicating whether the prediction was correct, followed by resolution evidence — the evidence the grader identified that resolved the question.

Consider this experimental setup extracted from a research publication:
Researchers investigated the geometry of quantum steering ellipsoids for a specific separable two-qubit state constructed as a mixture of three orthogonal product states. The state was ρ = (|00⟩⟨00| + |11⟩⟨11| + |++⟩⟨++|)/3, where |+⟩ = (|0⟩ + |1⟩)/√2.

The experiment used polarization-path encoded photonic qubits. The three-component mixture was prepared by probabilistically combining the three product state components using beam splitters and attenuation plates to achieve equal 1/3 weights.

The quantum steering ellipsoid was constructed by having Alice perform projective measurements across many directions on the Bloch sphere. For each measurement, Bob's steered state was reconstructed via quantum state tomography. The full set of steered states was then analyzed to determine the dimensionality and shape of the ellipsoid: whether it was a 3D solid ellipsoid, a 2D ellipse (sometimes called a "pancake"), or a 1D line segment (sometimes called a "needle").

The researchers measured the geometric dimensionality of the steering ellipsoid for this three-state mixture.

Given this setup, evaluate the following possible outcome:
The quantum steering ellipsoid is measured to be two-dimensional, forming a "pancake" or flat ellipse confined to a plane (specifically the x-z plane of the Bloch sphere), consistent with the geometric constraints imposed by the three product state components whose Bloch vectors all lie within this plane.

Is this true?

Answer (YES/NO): YES